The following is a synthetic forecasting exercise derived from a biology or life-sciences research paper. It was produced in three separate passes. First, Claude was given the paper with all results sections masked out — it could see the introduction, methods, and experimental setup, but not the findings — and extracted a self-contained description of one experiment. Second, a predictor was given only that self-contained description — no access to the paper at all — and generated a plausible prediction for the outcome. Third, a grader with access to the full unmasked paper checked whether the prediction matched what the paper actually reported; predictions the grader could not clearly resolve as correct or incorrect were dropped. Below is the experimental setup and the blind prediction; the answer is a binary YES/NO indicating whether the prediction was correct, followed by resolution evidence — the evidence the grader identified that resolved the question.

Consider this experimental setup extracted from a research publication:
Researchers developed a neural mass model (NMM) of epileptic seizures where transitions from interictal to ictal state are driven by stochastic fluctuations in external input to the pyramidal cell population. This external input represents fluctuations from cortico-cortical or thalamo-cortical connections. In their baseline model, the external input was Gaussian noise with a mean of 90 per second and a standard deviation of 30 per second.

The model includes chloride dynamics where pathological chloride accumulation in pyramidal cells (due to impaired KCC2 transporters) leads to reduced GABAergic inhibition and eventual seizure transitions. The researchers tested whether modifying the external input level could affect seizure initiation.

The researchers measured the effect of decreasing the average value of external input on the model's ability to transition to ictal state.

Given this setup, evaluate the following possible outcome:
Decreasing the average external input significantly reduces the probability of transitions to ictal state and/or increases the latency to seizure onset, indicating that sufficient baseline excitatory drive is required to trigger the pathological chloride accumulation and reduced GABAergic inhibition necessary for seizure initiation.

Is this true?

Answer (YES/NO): YES